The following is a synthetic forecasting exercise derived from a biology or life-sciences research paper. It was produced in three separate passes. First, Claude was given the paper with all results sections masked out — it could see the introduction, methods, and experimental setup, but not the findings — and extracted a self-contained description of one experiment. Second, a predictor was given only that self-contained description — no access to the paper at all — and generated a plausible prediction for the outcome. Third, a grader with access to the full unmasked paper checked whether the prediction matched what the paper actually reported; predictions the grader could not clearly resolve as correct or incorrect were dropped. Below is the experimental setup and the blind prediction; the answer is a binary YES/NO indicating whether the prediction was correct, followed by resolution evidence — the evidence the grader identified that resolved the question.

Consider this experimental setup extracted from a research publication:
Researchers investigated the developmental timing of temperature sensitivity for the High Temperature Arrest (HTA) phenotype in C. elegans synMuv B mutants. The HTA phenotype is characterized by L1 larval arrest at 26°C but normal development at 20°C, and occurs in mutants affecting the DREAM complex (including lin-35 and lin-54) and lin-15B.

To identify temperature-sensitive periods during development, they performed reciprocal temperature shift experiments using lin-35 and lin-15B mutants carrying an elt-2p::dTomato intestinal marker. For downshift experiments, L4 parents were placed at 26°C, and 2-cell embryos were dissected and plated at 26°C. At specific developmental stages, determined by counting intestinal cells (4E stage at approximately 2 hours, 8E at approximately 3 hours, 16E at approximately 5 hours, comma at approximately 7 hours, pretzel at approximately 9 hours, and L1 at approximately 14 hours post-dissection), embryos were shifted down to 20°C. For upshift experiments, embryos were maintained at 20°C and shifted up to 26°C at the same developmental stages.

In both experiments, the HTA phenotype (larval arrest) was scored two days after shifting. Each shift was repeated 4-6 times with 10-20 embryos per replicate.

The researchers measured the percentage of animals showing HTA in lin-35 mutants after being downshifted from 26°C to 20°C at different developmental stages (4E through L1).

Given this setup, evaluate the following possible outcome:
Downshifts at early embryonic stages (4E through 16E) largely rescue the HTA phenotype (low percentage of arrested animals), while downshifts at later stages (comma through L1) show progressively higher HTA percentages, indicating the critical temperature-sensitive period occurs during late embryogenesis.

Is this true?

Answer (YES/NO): NO